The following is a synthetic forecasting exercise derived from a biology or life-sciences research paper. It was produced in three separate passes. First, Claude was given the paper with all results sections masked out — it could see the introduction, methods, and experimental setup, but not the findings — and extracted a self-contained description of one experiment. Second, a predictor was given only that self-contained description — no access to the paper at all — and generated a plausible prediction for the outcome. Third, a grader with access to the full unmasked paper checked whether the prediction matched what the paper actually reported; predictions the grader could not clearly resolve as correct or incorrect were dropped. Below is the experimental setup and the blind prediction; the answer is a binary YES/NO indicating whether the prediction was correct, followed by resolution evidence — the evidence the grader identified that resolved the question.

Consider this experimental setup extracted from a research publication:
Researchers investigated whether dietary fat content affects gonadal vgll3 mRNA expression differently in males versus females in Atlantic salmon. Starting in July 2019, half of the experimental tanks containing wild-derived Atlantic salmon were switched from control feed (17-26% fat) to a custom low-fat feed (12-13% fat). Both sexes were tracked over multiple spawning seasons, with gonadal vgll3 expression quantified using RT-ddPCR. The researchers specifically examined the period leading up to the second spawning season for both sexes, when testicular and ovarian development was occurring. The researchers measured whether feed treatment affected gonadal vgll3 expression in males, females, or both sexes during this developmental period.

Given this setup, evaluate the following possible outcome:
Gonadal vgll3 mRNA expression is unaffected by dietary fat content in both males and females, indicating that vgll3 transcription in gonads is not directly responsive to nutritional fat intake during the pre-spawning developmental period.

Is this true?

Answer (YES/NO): NO